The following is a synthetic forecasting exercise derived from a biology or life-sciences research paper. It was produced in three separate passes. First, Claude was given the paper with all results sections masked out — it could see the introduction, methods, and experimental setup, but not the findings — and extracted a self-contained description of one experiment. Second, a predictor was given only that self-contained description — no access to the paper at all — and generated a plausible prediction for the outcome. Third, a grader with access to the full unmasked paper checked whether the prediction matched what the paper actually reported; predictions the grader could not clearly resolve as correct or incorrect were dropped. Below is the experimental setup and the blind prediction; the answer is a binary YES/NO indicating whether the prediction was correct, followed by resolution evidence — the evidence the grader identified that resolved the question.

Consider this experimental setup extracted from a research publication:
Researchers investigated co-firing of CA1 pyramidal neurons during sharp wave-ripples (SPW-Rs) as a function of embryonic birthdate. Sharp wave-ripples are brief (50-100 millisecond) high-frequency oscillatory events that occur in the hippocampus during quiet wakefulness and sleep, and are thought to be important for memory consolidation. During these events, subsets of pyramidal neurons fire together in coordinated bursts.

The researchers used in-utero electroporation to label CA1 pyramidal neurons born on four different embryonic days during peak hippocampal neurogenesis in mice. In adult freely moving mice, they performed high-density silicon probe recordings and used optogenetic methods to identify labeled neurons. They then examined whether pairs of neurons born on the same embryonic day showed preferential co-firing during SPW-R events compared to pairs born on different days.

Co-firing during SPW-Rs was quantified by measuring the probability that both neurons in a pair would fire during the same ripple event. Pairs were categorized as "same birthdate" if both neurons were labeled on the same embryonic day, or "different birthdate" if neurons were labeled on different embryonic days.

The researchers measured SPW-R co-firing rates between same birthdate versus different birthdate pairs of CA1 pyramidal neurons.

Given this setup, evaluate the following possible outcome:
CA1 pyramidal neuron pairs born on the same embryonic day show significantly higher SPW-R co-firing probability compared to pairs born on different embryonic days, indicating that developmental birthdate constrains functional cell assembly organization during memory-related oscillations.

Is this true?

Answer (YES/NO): YES